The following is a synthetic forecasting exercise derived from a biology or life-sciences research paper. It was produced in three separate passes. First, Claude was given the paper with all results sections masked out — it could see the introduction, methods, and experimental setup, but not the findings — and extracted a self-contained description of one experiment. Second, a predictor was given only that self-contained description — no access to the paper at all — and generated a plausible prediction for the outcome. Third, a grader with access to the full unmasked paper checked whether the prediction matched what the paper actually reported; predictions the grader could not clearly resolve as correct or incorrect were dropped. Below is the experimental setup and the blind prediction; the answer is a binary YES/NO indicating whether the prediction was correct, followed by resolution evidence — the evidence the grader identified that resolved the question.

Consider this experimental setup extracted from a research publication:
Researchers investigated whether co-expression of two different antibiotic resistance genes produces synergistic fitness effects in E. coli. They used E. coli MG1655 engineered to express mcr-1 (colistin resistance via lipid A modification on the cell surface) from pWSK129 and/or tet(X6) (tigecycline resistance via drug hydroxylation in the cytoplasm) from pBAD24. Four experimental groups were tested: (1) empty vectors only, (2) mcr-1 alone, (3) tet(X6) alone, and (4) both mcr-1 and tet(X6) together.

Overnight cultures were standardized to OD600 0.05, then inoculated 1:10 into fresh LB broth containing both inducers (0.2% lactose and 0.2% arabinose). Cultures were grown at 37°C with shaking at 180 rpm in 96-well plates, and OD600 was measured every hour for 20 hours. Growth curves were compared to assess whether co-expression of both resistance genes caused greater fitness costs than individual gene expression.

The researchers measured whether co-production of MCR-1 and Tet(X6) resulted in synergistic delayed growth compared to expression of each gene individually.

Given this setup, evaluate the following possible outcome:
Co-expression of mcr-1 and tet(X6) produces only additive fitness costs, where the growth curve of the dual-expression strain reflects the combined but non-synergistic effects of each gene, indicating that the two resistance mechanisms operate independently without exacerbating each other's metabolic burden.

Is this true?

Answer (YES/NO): NO